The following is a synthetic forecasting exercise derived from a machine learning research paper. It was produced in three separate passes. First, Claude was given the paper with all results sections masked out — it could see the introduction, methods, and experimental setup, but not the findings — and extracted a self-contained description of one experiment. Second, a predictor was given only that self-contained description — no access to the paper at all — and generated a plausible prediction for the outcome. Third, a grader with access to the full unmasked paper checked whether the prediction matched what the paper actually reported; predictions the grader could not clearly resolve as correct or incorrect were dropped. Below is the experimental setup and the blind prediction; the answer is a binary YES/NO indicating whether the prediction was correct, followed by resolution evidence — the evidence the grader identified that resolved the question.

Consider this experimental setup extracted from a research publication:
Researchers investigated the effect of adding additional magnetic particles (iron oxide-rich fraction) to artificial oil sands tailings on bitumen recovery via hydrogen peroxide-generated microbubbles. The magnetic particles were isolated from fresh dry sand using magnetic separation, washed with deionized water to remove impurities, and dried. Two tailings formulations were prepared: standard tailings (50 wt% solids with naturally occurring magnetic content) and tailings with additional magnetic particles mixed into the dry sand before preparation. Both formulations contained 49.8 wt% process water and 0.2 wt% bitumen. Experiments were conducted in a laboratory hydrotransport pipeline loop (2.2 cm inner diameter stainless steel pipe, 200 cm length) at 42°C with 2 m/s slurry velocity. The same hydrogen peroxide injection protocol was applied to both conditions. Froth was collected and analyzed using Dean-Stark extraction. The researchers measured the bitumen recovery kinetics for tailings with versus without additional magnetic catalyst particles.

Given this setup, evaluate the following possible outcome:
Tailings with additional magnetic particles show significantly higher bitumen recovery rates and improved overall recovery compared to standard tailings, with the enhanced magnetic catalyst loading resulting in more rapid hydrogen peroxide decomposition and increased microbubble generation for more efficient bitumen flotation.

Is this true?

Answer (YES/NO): NO